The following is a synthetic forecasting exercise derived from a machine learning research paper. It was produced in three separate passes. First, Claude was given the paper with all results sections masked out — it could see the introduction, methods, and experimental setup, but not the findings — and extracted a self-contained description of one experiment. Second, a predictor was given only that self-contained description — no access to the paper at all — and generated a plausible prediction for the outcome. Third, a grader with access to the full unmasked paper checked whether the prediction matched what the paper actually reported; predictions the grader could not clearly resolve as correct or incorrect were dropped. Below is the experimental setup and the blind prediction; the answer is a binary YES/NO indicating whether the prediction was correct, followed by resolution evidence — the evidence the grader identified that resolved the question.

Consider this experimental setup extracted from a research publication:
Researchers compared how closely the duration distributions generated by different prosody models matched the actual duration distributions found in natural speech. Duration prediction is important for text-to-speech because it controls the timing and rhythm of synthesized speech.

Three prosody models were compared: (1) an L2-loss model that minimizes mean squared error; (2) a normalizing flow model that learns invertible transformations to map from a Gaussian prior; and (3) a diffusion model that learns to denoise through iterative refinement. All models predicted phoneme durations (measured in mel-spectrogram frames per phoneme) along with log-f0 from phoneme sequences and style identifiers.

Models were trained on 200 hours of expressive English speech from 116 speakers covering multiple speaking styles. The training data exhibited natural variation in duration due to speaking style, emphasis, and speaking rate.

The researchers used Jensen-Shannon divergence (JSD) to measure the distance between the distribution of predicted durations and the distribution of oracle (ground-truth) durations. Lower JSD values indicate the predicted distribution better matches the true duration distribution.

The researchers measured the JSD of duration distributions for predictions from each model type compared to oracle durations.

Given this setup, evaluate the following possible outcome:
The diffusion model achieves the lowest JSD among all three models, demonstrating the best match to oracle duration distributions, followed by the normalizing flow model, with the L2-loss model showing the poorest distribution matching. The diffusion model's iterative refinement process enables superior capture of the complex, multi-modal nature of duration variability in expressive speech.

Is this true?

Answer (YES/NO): YES